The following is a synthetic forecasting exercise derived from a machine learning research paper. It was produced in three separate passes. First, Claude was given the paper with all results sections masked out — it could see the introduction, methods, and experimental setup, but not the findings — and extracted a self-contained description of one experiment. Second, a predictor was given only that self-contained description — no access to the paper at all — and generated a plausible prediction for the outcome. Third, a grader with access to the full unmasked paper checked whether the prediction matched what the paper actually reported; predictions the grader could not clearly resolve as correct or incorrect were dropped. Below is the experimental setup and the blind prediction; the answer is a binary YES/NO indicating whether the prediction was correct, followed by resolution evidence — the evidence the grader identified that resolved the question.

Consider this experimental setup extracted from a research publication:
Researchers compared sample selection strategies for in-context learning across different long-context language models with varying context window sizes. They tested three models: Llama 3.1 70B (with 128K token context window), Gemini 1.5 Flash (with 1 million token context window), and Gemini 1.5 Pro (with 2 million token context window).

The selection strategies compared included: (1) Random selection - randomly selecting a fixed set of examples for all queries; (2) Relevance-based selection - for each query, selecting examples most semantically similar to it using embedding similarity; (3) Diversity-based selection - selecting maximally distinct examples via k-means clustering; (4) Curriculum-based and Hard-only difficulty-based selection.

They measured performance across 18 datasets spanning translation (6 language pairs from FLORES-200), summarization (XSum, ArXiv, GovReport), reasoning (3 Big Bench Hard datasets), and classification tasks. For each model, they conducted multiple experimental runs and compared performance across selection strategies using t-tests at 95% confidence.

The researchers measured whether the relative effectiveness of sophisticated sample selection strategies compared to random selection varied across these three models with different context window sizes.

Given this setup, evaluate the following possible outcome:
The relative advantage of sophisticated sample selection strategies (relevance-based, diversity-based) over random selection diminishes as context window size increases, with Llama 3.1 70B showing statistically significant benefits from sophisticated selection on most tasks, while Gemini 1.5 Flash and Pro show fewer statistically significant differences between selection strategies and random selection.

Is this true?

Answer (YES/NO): NO